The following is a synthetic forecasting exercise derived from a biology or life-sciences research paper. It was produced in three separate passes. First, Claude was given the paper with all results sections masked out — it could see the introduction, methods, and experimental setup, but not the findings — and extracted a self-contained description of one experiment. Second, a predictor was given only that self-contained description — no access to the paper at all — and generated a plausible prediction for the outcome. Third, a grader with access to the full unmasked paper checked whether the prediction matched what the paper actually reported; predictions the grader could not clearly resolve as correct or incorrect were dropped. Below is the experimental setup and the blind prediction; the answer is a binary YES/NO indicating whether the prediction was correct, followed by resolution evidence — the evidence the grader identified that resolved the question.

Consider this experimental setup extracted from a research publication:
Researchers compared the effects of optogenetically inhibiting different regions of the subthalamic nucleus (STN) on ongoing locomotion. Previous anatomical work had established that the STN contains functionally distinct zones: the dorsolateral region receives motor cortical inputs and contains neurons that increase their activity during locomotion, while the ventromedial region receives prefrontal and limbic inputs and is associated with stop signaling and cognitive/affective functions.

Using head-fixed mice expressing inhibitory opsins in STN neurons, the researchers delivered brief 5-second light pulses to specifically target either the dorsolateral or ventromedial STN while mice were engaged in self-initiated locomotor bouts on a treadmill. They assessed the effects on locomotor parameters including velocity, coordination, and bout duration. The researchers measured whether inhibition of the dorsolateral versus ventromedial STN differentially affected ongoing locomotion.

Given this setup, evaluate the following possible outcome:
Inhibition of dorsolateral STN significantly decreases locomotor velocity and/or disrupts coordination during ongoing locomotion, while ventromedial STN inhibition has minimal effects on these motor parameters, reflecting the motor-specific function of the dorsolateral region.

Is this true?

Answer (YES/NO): YES